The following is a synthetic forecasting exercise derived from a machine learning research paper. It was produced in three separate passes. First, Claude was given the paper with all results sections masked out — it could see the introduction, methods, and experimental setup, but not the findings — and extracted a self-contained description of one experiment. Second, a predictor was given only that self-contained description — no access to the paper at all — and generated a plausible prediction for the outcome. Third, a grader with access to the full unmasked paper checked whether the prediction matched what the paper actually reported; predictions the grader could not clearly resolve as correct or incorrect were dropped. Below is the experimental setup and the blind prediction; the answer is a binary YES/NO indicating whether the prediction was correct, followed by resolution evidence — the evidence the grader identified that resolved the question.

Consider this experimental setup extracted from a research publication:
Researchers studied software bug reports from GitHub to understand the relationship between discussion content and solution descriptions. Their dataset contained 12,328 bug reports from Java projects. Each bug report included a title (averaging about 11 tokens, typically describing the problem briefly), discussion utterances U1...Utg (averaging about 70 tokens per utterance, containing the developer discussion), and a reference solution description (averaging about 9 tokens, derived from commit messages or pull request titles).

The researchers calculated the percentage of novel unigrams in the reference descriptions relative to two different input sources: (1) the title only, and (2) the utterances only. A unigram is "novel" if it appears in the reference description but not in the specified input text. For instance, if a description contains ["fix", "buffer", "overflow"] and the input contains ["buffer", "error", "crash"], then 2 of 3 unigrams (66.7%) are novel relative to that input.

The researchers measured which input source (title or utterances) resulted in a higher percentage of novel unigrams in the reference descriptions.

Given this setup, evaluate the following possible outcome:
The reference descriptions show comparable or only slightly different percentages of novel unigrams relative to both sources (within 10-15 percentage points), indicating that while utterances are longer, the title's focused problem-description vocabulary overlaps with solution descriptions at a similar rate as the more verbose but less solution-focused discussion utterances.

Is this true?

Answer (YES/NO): NO